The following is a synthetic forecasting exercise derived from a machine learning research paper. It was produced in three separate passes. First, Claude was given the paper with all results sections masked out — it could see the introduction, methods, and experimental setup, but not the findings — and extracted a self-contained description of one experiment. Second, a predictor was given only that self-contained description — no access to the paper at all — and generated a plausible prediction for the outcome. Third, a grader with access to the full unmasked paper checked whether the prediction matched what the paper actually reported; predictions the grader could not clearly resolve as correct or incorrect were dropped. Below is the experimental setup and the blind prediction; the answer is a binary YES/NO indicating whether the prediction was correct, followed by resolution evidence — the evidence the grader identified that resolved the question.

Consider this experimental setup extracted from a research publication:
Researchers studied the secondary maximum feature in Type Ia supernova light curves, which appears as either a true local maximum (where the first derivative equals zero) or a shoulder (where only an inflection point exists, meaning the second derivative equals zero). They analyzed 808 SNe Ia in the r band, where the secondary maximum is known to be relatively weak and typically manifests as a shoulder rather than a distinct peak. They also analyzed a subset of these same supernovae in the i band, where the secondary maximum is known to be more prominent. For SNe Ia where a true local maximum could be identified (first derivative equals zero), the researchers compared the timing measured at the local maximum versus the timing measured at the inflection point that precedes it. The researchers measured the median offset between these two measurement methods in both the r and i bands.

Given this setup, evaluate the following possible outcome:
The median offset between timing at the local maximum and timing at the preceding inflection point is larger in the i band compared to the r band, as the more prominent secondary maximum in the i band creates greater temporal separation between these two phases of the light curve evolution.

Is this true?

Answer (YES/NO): YES